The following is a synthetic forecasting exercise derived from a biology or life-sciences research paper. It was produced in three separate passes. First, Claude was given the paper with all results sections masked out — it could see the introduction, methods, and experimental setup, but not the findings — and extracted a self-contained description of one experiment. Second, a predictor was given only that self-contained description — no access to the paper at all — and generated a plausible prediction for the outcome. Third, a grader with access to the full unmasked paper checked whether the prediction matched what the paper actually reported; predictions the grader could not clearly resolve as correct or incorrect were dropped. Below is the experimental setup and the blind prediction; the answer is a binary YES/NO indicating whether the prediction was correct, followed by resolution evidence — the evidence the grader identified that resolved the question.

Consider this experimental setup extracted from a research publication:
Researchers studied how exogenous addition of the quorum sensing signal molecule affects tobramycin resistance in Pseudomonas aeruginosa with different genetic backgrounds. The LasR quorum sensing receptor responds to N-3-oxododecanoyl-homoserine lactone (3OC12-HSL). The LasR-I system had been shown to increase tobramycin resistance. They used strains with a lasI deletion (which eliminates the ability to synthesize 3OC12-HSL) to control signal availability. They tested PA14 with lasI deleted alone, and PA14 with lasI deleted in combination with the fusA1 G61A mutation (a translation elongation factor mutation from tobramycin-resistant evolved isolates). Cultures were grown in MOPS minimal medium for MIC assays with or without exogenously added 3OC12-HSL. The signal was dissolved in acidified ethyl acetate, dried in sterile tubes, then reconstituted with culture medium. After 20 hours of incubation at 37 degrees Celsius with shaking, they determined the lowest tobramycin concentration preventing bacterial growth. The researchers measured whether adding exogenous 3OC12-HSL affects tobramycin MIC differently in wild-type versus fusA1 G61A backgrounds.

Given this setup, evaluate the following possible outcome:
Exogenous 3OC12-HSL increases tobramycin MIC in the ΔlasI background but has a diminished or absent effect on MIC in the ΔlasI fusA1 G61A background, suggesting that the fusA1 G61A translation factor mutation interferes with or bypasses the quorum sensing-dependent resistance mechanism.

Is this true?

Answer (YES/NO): NO